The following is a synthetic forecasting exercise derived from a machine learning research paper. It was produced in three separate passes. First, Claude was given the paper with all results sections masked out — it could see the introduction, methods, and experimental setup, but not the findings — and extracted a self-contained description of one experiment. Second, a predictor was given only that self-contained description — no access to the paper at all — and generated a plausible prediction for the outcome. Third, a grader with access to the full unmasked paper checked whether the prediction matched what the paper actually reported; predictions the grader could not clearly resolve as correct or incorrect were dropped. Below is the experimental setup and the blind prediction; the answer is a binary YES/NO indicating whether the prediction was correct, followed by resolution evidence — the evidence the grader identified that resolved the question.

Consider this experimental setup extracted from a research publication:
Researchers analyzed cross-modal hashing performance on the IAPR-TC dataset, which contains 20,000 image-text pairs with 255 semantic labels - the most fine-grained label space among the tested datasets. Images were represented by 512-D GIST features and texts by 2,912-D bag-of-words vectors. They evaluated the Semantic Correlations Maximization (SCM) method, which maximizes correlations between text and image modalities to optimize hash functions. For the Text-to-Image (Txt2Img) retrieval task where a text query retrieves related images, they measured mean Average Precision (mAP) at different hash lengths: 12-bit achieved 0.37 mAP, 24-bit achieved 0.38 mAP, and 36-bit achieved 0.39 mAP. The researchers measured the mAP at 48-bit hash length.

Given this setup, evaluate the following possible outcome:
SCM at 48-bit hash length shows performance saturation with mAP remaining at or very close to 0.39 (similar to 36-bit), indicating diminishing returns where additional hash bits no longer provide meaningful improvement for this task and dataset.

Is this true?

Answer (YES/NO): YES